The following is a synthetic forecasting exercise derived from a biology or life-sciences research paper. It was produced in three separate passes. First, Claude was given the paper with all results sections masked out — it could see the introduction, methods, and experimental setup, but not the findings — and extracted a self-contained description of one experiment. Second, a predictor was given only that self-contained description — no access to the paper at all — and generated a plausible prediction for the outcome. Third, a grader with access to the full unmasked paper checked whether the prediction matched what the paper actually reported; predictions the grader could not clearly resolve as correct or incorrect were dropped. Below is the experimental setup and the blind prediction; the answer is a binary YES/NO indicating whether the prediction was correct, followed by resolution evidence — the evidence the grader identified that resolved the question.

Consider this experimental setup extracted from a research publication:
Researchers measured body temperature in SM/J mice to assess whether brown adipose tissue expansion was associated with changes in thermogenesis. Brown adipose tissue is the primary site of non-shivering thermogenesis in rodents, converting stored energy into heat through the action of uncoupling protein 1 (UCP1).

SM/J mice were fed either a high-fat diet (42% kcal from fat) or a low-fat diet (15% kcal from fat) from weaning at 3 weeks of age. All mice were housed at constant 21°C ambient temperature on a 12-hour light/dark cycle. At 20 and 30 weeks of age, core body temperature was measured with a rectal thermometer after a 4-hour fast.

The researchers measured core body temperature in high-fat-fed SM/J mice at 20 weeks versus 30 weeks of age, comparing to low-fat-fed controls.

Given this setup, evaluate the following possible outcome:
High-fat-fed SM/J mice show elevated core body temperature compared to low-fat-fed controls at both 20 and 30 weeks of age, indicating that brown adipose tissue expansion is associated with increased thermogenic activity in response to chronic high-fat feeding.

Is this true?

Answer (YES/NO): NO